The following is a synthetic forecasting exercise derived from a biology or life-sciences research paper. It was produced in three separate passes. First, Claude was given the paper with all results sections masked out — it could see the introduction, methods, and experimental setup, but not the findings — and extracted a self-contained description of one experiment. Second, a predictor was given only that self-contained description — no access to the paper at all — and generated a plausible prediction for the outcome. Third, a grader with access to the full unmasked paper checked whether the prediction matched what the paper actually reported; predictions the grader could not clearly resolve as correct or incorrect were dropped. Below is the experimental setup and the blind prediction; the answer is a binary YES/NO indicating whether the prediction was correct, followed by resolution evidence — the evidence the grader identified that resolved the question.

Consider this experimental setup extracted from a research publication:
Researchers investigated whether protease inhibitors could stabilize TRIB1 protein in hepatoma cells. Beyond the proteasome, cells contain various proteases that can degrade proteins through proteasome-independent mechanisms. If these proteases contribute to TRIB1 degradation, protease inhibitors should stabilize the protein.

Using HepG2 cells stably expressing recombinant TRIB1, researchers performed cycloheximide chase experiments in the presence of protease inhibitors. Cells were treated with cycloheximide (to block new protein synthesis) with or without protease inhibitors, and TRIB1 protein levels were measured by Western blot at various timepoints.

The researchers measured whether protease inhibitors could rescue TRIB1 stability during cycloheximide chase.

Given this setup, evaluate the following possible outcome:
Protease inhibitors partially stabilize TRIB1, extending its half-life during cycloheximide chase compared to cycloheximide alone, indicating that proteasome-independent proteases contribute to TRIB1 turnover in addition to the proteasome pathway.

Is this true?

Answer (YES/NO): NO